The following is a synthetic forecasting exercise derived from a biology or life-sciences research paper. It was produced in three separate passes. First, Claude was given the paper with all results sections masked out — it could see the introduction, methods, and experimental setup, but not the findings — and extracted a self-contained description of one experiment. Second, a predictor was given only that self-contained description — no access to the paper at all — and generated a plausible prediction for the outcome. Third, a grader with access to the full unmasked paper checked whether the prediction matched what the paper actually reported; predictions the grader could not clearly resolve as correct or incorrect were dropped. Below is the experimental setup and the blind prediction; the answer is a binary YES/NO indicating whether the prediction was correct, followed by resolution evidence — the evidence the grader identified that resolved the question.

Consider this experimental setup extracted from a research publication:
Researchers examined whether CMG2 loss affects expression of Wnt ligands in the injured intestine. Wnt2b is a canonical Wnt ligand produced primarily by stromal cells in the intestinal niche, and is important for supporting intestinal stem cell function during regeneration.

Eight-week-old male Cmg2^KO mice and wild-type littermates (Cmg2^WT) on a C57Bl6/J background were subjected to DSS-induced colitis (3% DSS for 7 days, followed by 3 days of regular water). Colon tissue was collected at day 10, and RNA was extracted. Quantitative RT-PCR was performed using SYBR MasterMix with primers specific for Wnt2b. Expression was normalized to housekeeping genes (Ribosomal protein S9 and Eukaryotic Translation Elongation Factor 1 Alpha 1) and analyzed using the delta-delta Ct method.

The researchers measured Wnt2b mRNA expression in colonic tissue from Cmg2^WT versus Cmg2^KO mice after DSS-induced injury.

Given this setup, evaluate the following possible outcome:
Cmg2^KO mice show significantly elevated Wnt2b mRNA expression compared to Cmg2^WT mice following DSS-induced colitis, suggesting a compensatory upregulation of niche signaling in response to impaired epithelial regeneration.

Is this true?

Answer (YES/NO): NO